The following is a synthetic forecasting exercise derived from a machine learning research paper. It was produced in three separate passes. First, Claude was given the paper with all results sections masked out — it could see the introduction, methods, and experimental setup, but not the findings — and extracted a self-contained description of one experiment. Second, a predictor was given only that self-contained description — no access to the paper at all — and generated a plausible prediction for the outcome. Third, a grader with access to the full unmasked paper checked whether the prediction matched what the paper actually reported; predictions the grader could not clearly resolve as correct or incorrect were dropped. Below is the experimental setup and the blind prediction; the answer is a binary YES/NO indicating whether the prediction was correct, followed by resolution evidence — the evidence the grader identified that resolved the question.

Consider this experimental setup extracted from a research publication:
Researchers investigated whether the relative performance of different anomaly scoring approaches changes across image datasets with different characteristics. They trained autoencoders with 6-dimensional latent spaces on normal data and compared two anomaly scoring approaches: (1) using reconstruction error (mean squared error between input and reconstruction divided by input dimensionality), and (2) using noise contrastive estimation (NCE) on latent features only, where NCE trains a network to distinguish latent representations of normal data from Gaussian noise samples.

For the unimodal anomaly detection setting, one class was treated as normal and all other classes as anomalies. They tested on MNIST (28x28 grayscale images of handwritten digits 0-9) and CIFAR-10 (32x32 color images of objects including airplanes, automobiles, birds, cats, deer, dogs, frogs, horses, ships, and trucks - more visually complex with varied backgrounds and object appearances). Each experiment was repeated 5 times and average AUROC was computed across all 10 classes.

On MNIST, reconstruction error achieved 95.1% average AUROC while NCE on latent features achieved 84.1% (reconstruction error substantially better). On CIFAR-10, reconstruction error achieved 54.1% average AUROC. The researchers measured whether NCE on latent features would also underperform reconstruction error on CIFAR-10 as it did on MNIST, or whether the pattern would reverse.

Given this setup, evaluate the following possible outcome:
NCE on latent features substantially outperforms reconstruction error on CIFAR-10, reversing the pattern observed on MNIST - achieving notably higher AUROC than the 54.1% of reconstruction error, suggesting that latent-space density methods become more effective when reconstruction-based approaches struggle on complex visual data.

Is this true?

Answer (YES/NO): YES